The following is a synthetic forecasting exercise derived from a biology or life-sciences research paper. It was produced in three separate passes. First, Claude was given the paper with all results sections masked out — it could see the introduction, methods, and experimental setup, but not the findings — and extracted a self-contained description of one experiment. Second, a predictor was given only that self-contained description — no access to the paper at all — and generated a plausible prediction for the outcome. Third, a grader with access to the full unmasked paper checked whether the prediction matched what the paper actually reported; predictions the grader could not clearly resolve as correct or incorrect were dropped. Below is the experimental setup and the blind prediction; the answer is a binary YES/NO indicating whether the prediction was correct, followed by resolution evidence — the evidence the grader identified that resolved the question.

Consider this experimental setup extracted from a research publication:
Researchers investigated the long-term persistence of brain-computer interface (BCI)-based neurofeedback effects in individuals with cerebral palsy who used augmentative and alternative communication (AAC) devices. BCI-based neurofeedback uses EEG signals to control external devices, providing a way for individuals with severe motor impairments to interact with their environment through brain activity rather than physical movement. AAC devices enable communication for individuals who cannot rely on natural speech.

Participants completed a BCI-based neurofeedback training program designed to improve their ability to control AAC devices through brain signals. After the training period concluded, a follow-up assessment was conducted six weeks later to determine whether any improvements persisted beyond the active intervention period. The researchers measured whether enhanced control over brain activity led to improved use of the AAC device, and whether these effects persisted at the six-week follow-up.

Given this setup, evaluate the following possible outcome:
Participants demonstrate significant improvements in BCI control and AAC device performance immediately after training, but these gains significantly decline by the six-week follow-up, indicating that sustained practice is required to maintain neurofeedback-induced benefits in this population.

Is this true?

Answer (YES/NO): NO